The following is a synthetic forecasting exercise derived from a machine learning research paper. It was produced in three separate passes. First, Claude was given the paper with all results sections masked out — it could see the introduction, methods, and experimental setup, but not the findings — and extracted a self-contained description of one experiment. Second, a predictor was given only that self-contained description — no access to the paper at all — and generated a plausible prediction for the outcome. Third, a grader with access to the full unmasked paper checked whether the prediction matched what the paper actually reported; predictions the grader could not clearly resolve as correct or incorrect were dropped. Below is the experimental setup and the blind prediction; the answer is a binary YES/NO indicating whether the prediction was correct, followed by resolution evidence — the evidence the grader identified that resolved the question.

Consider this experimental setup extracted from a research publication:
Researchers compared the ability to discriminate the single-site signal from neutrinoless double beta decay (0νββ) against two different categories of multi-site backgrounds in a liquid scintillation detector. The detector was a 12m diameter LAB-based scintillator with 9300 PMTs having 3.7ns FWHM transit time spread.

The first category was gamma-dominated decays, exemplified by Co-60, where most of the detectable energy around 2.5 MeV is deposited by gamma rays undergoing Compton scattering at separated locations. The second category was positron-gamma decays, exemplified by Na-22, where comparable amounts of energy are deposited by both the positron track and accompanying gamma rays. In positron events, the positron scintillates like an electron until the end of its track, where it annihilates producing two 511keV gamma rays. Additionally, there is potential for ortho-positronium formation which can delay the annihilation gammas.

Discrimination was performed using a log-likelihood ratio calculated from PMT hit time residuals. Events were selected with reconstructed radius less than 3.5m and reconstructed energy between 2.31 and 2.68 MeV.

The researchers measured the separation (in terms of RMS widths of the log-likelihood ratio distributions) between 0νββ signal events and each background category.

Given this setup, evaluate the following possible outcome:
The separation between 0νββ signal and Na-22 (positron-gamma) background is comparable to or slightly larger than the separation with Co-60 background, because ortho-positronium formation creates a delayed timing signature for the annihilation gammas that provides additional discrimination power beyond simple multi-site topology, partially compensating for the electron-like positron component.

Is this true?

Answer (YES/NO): NO